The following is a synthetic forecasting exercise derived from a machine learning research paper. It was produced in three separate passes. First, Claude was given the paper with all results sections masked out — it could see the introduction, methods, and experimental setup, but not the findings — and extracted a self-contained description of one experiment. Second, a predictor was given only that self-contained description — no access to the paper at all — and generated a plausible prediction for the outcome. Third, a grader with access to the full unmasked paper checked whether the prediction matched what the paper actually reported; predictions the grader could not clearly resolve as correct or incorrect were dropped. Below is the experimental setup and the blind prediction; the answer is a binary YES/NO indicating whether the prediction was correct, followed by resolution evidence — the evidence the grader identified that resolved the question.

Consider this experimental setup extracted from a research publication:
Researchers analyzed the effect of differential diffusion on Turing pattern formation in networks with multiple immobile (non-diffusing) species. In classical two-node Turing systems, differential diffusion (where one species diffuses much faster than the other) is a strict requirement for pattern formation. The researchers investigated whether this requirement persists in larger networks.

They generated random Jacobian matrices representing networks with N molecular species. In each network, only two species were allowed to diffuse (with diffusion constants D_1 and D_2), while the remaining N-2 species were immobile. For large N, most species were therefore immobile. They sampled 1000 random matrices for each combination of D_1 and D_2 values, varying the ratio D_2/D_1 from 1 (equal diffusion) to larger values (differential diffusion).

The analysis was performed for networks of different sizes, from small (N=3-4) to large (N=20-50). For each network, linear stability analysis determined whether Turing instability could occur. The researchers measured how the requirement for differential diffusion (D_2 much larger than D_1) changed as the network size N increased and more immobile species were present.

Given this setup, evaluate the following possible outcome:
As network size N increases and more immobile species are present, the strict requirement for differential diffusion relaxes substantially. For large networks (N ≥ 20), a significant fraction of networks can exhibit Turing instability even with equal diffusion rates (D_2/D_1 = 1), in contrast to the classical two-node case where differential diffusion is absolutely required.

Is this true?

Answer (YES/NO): YES